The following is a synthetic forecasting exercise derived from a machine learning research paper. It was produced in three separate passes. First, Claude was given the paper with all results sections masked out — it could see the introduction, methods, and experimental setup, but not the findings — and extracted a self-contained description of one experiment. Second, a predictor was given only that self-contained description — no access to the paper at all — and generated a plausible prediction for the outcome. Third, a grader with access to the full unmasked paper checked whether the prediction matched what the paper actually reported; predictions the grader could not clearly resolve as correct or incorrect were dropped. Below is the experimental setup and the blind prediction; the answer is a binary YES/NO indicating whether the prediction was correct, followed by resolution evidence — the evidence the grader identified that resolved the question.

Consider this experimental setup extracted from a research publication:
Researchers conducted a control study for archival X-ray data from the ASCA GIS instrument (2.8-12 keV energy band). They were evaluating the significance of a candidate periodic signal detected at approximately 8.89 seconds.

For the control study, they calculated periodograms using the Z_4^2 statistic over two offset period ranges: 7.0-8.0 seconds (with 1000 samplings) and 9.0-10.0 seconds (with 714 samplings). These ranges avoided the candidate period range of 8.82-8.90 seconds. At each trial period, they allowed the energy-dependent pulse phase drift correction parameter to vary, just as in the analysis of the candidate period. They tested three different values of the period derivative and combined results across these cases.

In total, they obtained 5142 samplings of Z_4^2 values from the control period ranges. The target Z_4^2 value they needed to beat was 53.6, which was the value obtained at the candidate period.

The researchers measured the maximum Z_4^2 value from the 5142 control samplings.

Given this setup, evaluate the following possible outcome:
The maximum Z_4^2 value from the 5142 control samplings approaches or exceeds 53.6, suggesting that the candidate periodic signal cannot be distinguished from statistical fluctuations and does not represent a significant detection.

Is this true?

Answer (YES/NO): NO